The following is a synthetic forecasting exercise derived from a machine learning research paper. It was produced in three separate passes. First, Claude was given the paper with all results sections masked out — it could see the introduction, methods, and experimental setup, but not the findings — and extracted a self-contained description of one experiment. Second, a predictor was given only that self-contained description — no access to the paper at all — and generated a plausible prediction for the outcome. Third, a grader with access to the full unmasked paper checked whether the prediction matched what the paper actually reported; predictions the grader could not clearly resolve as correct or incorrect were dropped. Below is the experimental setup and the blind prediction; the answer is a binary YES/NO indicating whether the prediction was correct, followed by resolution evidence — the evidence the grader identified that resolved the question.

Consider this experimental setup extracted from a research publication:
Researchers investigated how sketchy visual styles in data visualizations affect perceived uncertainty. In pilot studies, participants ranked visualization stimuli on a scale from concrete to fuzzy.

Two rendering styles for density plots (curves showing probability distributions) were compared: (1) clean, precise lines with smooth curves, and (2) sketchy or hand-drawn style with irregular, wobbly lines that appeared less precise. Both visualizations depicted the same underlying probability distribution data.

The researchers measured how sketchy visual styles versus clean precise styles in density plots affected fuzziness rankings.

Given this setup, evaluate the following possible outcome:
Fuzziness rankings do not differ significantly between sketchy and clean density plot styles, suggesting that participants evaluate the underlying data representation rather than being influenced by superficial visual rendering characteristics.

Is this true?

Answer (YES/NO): NO